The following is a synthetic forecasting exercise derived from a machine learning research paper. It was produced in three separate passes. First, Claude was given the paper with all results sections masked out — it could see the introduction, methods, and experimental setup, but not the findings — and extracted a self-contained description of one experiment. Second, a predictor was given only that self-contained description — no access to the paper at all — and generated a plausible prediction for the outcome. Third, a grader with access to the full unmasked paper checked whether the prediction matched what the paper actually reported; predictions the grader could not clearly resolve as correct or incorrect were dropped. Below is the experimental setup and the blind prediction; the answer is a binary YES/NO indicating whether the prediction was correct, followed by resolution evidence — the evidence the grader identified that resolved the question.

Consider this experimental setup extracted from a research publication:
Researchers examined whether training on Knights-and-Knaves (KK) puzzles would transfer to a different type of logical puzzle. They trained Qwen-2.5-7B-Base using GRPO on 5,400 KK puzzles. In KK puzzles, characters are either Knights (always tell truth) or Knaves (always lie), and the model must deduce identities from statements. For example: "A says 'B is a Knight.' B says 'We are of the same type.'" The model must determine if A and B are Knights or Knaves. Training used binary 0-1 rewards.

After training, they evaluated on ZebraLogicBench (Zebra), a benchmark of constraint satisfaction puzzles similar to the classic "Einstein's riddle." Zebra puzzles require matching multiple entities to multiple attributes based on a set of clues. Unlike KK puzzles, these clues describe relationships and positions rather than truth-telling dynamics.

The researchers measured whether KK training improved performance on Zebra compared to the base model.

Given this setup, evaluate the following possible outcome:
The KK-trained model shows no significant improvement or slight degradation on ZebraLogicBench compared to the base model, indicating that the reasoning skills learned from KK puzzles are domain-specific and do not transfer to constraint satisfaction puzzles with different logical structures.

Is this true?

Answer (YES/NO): NO